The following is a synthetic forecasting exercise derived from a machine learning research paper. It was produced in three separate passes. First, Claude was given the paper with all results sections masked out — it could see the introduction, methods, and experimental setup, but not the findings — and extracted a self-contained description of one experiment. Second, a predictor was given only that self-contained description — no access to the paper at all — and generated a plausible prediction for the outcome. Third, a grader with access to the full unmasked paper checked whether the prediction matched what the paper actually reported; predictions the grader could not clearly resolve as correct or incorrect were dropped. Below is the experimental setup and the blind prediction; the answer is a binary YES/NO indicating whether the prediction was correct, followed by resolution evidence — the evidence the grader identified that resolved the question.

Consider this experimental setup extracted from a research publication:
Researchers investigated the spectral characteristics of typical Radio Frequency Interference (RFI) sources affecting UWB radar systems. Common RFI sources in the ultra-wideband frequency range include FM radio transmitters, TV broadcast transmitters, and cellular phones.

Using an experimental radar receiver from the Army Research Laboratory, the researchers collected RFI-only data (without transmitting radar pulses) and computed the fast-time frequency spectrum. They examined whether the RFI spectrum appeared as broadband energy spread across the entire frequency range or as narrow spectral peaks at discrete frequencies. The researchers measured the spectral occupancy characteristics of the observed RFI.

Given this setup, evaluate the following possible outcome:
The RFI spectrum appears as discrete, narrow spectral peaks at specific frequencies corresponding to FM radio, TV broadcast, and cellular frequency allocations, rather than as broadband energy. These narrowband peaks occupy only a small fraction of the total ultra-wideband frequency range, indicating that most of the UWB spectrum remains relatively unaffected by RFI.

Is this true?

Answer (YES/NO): YES